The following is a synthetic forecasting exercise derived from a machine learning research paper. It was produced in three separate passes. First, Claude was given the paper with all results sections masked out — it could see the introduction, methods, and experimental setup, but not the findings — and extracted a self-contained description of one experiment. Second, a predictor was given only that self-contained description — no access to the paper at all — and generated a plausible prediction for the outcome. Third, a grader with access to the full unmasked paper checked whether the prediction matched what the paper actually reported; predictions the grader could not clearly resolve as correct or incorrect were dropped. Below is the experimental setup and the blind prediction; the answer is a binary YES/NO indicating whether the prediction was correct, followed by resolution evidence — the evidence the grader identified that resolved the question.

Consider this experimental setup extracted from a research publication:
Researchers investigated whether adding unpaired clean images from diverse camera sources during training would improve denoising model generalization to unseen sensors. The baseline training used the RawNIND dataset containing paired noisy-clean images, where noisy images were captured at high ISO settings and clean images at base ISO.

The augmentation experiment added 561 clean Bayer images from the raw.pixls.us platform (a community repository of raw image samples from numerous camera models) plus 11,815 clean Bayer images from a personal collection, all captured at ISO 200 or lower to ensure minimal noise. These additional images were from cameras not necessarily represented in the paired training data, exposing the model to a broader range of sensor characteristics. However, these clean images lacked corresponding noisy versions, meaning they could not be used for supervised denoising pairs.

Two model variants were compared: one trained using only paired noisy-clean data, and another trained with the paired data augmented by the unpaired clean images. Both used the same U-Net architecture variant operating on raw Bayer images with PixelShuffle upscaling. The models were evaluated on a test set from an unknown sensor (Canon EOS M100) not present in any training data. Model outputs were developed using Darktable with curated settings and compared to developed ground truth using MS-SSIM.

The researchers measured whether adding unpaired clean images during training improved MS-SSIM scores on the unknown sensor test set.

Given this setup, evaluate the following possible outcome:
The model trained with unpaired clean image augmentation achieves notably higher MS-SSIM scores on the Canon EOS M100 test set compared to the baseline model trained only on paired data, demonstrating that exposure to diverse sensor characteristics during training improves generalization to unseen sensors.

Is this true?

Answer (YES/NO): NO